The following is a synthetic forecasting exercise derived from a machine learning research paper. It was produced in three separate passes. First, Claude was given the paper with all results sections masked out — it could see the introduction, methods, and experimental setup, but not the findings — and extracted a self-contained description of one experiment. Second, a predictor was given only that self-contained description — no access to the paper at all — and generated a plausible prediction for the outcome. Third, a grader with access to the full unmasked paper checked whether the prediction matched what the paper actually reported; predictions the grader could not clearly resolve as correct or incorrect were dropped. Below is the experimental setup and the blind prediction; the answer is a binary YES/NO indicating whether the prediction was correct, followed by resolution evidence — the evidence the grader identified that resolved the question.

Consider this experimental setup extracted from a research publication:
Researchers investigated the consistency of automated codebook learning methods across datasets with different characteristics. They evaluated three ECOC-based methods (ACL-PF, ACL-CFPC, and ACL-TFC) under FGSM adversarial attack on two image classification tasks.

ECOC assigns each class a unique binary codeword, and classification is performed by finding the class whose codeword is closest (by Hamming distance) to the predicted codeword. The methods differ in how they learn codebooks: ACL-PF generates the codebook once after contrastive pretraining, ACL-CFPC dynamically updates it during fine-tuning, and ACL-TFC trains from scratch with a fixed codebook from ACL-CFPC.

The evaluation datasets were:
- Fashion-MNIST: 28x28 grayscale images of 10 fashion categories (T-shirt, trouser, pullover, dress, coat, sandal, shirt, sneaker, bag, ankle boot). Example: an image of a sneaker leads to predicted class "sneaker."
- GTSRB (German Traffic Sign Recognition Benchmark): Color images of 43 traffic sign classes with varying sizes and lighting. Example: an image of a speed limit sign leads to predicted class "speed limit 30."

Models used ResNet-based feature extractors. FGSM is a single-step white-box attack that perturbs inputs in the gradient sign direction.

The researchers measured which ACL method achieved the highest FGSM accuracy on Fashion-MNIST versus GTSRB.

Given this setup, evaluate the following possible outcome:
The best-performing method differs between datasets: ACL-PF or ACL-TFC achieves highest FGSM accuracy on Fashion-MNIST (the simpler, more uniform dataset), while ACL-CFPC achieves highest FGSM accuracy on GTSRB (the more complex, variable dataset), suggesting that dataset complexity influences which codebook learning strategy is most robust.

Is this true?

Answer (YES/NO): YES